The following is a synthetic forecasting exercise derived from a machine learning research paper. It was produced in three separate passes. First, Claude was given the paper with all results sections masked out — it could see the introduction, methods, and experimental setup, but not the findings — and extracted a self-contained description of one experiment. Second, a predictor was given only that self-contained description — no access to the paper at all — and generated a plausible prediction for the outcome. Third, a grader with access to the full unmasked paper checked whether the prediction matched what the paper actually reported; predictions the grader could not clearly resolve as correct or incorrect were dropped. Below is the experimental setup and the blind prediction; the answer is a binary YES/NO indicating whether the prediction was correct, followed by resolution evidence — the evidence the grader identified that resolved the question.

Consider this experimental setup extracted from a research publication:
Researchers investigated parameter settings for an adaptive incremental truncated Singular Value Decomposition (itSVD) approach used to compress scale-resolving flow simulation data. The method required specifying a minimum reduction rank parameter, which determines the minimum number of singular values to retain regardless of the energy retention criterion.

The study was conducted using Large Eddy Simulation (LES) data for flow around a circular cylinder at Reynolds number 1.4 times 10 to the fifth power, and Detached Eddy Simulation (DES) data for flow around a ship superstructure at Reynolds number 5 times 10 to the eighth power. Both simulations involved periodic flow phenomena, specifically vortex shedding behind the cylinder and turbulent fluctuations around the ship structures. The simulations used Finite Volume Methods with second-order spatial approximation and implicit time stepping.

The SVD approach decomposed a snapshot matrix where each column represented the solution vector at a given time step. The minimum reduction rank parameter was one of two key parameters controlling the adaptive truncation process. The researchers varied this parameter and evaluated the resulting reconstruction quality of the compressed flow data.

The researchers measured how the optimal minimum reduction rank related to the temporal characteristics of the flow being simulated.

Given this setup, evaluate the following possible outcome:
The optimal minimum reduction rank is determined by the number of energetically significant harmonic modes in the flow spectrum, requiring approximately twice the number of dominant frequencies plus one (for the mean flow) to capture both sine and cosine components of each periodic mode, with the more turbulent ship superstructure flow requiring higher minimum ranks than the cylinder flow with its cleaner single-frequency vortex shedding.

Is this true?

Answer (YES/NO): NO